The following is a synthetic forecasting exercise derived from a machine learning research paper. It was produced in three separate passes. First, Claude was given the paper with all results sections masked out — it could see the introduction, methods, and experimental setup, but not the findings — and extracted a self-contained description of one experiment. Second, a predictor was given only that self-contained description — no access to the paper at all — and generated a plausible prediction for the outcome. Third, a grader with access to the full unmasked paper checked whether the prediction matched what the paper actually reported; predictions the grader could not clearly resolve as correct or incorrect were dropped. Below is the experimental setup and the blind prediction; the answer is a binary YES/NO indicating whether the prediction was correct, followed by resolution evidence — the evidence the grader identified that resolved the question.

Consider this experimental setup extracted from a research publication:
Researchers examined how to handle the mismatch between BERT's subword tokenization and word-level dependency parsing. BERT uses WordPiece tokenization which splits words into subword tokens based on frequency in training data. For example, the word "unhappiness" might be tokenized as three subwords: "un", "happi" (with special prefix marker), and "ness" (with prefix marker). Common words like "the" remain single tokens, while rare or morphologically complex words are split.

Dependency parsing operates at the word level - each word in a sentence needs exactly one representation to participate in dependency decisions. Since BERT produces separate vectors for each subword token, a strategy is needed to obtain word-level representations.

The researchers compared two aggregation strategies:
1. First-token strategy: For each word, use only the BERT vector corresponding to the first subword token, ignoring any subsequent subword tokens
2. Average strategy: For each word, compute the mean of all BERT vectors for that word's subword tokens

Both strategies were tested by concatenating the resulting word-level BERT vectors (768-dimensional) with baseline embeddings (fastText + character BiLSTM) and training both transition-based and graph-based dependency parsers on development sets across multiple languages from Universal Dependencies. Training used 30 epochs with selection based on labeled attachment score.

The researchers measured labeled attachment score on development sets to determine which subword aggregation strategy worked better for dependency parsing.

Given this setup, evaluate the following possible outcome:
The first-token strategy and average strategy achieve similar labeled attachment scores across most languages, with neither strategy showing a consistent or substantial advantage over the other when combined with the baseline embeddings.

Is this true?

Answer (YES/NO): NO